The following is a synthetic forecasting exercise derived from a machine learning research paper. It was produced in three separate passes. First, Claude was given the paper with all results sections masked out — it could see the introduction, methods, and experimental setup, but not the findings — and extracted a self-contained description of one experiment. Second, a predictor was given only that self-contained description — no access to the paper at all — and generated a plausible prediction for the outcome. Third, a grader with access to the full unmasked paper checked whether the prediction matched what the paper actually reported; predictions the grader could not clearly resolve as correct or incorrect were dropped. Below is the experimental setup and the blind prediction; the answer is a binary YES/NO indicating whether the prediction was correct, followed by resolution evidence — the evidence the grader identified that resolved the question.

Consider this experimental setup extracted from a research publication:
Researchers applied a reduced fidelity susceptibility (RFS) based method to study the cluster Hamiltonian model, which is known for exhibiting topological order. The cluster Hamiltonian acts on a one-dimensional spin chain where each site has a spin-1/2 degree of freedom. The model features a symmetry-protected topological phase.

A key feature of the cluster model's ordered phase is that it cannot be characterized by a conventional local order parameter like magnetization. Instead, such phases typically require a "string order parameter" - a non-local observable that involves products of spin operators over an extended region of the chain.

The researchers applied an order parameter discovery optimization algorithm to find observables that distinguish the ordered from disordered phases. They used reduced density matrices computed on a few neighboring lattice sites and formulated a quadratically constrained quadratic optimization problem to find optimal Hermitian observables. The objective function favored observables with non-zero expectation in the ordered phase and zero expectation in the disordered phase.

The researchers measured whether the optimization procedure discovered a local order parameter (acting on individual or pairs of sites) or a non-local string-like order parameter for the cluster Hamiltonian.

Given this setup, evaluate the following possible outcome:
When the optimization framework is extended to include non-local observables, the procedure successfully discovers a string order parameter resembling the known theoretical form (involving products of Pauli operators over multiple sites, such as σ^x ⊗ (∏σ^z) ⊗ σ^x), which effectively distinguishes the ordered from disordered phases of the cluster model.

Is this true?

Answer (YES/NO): YES